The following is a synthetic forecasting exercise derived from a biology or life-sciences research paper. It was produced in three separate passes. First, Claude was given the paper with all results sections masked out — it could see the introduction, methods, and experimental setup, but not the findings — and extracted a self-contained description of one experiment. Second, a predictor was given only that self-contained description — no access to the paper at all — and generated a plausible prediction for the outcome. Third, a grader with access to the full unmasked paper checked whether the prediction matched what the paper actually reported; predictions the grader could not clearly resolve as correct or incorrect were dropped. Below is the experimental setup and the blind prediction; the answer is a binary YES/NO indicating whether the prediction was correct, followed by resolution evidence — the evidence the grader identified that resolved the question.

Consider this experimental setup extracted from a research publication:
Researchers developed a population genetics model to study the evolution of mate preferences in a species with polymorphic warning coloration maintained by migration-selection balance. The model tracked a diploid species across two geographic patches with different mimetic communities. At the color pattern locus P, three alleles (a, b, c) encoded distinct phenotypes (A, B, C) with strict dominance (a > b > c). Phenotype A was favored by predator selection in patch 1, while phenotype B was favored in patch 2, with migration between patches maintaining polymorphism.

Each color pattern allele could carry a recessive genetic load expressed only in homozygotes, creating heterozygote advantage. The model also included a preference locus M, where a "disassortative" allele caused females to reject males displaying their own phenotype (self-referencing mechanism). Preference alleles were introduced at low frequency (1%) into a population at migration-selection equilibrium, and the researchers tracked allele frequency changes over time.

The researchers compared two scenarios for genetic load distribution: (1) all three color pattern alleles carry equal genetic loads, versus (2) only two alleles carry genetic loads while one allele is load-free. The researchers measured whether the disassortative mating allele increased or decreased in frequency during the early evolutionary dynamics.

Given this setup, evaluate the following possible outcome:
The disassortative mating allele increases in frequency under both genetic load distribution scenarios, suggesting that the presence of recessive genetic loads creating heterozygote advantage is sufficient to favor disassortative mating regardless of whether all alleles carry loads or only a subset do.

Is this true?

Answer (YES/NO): YES